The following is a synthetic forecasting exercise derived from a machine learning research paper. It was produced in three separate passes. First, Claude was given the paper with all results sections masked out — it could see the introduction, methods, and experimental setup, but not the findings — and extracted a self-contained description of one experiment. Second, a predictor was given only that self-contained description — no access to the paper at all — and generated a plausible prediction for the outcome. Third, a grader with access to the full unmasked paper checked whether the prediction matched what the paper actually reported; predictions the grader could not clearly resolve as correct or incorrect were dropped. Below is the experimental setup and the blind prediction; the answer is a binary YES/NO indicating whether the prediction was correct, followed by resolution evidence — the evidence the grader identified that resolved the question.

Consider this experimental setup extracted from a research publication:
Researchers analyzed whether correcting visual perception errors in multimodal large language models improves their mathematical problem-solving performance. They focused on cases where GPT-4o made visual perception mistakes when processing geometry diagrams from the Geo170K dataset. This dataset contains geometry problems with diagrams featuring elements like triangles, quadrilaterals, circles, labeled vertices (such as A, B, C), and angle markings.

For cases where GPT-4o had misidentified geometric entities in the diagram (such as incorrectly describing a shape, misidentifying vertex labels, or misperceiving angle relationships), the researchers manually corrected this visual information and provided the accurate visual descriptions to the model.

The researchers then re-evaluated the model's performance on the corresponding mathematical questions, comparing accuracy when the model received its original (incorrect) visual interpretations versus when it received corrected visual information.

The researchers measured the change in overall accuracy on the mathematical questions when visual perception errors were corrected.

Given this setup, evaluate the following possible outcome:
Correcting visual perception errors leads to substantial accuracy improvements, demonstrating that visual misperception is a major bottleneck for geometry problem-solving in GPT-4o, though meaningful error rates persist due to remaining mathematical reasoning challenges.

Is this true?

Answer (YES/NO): YES